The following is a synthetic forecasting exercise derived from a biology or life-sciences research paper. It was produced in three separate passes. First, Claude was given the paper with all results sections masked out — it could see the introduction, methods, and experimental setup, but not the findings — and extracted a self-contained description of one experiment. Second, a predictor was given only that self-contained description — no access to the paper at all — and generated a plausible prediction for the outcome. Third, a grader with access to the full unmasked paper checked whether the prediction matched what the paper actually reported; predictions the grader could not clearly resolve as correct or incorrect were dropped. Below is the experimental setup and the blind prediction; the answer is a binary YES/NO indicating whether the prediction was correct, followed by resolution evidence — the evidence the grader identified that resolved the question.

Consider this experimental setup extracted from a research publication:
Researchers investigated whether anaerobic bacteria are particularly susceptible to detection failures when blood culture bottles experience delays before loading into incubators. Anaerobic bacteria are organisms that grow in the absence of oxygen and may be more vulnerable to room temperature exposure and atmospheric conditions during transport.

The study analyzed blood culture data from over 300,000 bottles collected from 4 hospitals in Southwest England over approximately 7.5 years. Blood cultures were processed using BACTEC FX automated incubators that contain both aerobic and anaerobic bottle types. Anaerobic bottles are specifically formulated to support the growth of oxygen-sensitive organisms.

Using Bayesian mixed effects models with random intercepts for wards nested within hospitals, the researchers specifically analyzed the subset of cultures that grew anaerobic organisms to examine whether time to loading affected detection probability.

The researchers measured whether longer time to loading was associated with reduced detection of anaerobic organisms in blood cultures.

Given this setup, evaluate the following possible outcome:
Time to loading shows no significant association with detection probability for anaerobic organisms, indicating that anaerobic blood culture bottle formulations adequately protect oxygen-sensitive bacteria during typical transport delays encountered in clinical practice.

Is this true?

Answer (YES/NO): YES